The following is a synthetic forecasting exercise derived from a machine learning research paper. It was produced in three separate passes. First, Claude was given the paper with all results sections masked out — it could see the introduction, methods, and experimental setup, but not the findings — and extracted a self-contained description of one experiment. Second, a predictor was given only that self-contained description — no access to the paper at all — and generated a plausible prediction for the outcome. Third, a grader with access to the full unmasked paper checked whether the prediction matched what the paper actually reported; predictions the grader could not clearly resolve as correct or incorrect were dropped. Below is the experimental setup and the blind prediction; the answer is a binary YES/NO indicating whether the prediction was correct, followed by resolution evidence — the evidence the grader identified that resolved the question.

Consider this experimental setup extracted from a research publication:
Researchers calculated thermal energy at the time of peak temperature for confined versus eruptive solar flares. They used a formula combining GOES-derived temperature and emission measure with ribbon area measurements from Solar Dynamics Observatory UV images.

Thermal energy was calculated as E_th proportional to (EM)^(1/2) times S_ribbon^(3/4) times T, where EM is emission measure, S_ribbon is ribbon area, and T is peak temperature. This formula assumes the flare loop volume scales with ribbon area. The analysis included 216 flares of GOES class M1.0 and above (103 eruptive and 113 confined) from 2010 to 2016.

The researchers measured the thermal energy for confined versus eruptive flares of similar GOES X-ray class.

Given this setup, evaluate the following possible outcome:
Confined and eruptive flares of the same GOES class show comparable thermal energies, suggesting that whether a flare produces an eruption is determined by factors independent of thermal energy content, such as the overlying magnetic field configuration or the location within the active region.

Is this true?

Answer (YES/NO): NO